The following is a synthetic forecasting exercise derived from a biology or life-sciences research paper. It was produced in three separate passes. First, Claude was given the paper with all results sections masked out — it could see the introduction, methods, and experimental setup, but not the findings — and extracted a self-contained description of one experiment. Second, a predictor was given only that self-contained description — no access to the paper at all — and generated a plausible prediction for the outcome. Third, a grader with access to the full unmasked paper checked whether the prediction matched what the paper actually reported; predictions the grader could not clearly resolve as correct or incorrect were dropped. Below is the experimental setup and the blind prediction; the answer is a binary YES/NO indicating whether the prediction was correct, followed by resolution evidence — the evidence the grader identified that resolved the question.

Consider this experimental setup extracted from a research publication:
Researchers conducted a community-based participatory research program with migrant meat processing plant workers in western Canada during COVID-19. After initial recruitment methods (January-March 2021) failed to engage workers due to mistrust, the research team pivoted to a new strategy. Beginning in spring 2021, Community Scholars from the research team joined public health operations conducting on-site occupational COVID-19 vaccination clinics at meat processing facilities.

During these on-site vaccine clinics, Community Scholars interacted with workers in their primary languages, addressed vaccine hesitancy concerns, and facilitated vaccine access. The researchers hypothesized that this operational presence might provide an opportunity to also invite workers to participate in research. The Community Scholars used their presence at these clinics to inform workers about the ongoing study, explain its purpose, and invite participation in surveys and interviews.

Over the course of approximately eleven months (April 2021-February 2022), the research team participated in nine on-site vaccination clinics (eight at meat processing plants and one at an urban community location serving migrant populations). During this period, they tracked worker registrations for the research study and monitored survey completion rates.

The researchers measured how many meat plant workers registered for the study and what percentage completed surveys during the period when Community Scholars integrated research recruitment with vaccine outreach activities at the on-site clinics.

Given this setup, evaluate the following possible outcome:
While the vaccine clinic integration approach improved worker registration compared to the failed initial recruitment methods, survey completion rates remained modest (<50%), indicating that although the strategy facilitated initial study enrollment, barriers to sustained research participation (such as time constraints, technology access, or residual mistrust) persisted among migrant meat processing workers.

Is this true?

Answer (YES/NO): YES